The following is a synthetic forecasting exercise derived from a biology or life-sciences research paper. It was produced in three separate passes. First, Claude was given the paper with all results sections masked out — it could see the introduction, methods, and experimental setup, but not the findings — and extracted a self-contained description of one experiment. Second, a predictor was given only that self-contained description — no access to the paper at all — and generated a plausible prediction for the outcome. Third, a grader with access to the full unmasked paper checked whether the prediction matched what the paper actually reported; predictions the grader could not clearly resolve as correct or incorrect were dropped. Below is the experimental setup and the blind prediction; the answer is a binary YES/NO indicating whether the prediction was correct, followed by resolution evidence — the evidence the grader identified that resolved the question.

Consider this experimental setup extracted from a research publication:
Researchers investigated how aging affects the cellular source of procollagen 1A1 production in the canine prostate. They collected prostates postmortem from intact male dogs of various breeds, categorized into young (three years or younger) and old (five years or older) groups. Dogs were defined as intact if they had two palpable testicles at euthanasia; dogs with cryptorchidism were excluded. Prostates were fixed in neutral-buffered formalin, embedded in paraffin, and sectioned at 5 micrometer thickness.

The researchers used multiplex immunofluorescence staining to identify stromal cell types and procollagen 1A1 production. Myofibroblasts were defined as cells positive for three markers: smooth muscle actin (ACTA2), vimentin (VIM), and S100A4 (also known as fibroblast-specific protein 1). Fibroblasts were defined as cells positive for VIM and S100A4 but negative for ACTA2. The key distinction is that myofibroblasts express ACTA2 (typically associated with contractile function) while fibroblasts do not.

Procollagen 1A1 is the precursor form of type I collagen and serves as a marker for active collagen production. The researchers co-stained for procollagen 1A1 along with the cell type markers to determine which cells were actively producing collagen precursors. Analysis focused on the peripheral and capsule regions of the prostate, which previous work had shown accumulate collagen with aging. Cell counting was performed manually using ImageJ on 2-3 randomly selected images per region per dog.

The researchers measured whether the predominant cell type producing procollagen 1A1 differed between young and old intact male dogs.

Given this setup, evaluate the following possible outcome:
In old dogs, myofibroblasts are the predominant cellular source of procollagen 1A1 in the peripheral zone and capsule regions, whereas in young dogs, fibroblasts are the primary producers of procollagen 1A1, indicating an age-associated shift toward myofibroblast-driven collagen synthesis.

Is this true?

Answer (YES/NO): NO